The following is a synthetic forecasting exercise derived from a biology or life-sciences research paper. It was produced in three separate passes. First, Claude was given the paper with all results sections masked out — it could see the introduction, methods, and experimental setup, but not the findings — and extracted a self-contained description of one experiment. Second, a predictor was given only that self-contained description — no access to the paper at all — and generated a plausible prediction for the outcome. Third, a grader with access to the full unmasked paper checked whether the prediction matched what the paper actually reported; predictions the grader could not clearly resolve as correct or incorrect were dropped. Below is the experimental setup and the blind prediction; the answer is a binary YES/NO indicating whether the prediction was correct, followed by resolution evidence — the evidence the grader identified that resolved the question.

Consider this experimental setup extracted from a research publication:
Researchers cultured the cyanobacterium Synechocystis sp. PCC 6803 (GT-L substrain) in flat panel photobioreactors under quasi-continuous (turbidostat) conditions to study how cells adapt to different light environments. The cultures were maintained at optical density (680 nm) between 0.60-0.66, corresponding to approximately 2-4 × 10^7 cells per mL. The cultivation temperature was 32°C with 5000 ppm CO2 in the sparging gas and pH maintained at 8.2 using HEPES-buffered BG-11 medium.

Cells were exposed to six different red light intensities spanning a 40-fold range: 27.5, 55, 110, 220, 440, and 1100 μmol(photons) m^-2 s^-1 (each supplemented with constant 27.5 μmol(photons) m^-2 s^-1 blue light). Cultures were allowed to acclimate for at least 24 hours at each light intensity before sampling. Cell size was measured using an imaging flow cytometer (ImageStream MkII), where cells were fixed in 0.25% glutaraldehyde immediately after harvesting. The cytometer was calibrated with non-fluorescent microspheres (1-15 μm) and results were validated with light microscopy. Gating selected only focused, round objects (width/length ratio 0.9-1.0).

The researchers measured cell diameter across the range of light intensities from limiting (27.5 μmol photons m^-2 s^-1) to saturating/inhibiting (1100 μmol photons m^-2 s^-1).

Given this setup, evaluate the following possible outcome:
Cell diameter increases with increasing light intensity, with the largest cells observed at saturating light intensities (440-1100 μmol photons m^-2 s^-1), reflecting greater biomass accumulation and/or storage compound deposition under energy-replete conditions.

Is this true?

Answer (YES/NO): NO